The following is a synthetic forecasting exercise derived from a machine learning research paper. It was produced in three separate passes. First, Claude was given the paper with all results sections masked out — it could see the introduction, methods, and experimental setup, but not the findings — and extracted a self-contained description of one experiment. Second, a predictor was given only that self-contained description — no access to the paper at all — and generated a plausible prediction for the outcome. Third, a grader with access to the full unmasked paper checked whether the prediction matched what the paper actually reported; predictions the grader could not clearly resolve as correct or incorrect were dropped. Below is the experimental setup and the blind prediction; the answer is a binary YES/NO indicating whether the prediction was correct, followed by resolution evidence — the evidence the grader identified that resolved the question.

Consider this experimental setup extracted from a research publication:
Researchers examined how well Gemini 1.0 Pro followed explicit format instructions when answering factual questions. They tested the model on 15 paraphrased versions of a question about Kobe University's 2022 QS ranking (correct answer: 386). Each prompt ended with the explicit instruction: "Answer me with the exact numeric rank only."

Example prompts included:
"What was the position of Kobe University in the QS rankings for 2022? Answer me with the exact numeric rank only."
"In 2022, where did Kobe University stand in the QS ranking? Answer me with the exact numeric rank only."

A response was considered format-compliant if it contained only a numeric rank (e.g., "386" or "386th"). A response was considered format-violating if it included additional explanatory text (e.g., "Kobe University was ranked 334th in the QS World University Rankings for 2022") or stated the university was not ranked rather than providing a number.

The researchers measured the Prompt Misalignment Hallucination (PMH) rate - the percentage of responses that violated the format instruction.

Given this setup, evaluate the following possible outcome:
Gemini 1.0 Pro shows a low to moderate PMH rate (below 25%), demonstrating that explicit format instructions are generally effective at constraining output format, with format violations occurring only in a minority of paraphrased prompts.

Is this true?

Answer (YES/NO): NO